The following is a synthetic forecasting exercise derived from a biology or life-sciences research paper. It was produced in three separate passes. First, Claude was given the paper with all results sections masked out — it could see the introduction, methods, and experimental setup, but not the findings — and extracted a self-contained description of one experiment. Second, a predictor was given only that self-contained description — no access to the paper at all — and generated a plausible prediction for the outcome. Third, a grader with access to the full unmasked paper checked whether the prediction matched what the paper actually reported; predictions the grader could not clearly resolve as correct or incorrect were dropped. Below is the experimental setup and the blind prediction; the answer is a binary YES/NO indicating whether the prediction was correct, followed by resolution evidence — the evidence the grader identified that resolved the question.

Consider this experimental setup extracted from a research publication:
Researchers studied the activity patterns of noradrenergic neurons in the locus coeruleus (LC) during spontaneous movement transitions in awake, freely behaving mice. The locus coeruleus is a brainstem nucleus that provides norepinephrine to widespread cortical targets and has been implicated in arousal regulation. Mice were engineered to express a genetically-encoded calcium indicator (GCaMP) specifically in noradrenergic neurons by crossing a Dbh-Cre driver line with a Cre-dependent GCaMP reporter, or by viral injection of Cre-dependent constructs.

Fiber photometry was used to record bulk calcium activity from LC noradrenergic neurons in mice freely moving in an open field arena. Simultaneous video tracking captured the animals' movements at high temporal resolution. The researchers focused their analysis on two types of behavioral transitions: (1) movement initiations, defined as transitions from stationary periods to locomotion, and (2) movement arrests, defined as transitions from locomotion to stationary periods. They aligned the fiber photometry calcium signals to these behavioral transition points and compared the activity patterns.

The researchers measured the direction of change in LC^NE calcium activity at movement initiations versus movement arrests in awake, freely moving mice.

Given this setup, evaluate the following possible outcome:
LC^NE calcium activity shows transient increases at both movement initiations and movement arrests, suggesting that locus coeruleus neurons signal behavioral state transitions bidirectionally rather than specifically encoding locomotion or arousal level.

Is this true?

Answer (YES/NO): NO